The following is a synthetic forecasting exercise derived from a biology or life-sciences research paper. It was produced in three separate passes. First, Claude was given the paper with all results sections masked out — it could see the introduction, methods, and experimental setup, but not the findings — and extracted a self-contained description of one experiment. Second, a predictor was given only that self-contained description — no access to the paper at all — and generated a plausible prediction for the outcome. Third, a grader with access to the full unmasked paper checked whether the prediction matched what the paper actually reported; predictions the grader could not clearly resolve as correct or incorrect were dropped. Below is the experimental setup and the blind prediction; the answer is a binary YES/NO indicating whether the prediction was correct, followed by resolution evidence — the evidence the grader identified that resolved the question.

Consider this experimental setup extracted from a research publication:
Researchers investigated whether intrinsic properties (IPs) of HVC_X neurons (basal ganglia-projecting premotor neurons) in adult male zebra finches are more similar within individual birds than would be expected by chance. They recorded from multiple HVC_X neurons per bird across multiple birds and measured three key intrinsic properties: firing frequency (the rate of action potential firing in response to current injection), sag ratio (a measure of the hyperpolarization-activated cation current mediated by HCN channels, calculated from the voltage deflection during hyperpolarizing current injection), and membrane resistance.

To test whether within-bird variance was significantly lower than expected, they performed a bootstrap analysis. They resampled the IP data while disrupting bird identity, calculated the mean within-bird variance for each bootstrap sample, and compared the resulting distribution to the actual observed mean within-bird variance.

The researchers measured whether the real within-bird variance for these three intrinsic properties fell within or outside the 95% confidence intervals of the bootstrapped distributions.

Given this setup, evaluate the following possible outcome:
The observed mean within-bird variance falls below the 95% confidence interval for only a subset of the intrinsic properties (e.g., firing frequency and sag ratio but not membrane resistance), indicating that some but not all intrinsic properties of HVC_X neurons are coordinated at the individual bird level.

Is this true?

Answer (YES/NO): YES